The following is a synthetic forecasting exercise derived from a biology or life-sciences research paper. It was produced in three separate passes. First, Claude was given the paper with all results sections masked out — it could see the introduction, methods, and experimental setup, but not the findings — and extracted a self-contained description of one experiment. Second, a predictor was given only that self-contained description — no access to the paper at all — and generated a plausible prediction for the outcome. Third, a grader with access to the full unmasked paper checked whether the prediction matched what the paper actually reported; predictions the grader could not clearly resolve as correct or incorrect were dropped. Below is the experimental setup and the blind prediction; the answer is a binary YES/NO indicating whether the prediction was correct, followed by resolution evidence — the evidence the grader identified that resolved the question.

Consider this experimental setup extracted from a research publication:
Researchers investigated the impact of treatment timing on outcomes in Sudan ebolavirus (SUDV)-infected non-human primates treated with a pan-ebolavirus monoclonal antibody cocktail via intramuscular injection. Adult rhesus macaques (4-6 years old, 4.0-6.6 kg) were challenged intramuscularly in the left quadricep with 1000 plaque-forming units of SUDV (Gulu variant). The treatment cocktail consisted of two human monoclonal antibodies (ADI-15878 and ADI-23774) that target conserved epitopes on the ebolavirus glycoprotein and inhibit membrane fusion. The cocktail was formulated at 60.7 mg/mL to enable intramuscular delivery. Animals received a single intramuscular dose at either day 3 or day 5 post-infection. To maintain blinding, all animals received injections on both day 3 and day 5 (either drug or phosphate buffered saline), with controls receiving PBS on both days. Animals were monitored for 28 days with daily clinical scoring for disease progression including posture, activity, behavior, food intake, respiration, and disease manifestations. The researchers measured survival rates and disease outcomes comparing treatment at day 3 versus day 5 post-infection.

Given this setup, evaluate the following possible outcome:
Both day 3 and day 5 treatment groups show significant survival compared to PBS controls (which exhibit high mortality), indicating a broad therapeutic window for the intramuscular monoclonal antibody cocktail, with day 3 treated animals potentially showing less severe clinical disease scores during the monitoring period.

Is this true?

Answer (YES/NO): YES